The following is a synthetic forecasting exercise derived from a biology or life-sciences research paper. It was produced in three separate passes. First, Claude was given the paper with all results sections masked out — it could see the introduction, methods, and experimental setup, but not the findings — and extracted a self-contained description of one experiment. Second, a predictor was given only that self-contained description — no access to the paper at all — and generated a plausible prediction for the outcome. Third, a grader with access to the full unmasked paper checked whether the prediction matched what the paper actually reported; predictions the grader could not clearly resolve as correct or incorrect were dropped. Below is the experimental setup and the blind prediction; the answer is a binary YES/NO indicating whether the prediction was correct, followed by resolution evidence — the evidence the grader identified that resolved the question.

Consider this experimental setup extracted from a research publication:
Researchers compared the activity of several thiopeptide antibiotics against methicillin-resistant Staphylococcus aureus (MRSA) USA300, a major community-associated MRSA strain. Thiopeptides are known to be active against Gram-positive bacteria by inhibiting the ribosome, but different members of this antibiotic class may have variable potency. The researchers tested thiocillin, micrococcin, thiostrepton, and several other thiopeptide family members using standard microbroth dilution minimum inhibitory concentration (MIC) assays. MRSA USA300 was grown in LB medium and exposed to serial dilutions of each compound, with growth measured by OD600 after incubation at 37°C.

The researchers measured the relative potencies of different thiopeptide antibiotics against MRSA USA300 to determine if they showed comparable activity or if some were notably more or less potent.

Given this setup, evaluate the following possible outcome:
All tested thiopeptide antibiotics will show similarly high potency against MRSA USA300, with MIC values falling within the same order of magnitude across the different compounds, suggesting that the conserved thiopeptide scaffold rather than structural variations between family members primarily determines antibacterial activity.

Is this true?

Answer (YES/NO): NO